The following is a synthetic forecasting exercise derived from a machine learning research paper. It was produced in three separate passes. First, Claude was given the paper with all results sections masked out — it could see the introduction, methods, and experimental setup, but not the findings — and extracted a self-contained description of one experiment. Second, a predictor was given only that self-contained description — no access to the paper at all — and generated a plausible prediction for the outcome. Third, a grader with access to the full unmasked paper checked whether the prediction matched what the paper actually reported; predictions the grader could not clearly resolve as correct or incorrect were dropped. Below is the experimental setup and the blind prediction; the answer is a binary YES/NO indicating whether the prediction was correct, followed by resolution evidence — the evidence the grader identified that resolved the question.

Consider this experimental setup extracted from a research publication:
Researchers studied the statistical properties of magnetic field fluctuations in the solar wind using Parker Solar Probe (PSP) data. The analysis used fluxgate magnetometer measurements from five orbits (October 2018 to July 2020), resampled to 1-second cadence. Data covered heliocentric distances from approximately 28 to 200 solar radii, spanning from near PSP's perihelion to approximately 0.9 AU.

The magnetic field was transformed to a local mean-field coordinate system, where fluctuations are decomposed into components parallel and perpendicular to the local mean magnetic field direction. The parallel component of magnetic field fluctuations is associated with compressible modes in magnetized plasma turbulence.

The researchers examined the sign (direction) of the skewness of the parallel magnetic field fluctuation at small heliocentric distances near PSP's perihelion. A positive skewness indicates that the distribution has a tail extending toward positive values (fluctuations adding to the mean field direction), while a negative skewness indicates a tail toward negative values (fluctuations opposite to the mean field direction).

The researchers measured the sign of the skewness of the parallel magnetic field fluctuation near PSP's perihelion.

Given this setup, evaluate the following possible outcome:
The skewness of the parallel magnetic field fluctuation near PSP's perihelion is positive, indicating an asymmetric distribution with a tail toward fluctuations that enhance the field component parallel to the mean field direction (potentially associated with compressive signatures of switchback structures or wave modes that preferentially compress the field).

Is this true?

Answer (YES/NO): NO